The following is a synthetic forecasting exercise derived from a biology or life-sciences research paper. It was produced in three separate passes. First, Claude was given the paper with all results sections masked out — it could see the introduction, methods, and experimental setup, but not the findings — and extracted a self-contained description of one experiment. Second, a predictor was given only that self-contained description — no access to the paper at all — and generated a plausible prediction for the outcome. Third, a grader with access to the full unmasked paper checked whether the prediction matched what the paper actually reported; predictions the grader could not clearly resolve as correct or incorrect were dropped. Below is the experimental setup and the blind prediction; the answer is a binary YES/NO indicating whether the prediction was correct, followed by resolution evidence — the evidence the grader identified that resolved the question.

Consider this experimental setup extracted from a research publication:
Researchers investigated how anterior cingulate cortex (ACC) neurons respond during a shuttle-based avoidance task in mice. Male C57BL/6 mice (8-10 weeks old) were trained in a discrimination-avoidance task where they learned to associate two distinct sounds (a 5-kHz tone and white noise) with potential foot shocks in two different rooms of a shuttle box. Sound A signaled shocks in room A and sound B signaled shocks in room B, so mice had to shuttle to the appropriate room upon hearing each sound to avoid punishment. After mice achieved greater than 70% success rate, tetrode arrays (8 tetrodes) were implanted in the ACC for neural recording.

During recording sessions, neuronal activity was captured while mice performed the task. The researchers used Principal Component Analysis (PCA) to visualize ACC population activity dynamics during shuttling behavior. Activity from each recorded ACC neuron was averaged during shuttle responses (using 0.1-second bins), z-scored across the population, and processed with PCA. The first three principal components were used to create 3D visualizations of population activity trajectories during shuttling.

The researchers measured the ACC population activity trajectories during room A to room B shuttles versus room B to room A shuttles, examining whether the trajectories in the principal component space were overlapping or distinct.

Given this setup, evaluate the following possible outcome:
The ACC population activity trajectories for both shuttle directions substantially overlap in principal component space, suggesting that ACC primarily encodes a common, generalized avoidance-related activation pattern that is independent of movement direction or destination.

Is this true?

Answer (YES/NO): NO